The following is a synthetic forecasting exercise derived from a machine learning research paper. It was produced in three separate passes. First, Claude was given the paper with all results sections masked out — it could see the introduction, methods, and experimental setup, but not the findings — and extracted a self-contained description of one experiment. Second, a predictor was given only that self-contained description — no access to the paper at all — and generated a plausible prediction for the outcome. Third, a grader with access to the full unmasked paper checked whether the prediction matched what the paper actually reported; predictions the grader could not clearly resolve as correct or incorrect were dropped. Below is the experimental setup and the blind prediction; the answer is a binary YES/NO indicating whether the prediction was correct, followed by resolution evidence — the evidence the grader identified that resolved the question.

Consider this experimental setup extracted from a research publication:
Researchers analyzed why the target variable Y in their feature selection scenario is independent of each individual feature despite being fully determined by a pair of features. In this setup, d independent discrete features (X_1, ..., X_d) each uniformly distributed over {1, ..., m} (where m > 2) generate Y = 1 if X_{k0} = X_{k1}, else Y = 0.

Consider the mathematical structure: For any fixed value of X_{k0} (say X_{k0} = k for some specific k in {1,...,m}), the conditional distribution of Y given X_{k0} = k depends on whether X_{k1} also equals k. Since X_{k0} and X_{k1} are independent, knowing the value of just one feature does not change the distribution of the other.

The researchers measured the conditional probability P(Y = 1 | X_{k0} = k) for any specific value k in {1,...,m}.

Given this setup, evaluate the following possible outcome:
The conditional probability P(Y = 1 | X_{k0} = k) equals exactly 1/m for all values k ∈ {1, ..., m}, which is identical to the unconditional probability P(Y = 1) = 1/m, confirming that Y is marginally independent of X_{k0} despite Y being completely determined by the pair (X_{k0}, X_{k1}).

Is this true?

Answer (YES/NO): YES